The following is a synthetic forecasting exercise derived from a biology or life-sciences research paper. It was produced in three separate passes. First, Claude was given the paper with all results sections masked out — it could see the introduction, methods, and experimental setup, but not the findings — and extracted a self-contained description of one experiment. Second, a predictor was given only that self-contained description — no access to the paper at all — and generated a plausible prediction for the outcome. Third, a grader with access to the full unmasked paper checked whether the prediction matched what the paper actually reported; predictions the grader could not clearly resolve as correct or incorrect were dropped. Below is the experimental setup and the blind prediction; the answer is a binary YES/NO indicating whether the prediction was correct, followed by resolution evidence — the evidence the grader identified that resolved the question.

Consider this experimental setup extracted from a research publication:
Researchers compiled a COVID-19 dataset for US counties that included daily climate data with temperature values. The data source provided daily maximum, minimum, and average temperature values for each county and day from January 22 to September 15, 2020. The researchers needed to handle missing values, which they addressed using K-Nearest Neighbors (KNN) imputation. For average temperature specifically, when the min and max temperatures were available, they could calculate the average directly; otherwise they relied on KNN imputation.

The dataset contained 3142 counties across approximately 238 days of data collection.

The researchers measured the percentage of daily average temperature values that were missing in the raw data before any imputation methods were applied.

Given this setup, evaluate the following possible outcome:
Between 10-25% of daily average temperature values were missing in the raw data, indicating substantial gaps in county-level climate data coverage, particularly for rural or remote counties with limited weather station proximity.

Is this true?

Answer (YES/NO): NO